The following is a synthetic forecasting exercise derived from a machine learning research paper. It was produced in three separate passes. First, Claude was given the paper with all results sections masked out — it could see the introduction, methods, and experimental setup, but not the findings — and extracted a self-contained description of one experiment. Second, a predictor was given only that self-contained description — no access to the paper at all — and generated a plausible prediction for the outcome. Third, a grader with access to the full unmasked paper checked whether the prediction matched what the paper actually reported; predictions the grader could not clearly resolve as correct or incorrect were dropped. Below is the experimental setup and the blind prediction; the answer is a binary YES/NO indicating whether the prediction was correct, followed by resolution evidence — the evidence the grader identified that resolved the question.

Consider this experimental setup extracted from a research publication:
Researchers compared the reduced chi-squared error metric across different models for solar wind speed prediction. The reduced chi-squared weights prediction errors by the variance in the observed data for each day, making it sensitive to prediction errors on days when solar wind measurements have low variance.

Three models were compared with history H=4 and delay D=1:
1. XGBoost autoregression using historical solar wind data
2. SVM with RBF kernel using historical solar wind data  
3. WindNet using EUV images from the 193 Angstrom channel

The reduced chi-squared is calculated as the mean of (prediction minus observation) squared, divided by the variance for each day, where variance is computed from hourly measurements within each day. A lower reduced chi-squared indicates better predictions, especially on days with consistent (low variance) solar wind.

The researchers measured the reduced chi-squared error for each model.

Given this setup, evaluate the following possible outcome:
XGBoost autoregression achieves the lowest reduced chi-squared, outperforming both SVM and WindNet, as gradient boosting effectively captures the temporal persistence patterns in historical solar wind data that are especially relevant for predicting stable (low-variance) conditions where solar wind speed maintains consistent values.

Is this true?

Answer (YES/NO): NO